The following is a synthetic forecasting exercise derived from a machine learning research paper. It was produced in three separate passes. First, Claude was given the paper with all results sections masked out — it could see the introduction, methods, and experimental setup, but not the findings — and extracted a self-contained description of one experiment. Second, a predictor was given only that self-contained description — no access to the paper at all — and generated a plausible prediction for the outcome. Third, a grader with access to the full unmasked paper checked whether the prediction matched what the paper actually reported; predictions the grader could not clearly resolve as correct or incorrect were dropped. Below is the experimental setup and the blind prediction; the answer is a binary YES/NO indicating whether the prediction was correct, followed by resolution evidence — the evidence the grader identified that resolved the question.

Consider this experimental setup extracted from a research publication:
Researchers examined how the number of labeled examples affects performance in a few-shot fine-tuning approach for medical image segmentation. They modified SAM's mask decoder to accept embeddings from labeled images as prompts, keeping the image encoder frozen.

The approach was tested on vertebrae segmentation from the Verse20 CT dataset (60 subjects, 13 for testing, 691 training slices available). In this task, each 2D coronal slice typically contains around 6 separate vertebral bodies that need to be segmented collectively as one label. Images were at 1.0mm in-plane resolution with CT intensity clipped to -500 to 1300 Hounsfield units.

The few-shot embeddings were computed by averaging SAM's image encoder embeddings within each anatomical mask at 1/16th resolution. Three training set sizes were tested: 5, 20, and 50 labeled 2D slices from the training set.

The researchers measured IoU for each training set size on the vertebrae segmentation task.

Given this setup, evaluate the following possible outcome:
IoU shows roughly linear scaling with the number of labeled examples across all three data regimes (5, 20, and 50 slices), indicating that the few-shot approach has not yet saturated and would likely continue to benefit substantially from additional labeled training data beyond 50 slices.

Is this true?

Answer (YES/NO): NO